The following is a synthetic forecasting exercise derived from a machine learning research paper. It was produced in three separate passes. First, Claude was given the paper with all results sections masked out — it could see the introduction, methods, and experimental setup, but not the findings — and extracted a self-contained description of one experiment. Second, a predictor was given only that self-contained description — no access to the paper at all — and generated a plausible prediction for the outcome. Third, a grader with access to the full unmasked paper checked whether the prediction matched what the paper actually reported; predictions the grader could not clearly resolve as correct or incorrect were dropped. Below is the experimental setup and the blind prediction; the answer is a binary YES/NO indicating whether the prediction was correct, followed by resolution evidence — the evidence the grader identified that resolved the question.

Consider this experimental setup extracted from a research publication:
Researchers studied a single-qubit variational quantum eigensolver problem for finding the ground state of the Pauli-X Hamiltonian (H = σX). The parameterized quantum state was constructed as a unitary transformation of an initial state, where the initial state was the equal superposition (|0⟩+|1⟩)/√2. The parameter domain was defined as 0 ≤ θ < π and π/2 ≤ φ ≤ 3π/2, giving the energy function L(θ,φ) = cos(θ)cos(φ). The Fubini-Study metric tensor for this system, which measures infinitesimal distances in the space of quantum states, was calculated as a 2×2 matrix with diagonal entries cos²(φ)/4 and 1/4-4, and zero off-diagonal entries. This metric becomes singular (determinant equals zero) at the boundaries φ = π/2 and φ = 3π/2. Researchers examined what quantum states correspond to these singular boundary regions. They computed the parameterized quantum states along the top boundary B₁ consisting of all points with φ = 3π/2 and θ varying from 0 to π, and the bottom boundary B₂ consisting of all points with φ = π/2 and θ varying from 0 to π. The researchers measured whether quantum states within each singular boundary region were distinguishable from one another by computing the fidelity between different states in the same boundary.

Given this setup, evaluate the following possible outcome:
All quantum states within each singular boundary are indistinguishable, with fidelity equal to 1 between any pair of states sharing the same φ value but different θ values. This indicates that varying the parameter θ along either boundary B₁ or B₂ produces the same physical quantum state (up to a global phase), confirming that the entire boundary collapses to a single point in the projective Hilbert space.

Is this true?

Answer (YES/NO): YES